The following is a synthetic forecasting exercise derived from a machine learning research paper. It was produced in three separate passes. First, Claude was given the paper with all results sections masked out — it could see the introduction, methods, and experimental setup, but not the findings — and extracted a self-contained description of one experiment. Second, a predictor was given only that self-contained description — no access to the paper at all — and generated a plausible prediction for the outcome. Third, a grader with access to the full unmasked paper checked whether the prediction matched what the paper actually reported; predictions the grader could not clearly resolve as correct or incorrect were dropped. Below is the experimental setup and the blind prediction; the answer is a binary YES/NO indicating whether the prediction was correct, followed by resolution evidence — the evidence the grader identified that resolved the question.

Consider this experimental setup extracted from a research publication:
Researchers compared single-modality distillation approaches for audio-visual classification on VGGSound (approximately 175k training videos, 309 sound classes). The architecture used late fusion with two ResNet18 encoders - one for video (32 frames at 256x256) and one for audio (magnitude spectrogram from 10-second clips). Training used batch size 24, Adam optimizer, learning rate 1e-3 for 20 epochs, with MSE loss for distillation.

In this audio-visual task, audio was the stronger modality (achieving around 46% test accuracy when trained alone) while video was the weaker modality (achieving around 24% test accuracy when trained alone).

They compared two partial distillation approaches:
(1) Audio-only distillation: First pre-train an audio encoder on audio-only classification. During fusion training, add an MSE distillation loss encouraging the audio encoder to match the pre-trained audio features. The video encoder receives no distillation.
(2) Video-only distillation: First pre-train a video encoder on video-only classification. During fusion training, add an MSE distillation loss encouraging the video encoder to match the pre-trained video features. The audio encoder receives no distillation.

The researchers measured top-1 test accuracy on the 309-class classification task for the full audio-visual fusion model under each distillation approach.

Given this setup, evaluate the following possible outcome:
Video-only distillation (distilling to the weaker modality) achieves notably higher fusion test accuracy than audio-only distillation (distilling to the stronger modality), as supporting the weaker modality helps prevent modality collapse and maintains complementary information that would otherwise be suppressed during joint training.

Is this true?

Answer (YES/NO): NO